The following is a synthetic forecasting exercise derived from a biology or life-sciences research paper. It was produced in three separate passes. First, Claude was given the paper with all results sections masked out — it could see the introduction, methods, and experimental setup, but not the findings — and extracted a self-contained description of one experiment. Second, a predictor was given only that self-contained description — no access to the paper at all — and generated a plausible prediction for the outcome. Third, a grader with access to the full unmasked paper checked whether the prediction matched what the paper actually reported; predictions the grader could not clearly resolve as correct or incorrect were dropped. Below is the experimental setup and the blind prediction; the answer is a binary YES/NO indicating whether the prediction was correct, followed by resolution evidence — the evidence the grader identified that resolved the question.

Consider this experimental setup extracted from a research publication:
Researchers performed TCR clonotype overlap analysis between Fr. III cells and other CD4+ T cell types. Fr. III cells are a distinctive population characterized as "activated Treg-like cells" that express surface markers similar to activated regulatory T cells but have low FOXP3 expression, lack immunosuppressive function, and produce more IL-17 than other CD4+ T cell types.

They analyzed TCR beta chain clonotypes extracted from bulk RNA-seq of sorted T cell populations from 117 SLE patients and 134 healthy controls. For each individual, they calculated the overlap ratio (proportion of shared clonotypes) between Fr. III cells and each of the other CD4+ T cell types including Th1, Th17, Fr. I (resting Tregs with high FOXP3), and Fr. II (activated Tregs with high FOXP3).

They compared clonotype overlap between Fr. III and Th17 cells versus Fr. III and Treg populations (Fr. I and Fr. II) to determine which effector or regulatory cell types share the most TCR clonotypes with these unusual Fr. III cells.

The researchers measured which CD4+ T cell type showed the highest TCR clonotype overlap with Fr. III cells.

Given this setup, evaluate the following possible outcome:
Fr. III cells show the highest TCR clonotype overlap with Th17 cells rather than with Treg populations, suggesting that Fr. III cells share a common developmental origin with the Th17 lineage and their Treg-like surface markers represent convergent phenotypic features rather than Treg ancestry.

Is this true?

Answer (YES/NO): NO